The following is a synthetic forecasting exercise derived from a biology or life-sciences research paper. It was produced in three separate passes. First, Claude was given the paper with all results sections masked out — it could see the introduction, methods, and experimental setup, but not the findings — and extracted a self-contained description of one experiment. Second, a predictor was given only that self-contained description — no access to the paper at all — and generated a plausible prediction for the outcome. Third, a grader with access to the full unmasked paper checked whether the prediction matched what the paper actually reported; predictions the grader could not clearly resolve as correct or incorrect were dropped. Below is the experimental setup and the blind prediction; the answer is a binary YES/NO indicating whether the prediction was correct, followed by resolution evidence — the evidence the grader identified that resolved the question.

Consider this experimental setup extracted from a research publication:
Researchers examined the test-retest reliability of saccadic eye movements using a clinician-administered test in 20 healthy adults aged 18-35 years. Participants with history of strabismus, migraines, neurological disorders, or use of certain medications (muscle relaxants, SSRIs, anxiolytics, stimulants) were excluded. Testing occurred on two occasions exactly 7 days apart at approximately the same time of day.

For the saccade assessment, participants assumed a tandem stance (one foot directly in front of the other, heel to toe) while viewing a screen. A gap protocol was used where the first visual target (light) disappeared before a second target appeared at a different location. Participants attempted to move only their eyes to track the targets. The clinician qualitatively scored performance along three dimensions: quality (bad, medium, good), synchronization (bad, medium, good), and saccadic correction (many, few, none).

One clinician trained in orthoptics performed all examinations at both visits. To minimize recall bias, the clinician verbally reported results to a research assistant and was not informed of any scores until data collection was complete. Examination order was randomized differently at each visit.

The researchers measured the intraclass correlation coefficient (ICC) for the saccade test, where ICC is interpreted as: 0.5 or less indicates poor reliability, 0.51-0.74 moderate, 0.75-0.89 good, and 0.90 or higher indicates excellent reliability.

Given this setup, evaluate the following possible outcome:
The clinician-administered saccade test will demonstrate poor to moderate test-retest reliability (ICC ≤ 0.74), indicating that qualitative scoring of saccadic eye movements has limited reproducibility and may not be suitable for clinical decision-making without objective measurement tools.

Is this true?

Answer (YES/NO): YES